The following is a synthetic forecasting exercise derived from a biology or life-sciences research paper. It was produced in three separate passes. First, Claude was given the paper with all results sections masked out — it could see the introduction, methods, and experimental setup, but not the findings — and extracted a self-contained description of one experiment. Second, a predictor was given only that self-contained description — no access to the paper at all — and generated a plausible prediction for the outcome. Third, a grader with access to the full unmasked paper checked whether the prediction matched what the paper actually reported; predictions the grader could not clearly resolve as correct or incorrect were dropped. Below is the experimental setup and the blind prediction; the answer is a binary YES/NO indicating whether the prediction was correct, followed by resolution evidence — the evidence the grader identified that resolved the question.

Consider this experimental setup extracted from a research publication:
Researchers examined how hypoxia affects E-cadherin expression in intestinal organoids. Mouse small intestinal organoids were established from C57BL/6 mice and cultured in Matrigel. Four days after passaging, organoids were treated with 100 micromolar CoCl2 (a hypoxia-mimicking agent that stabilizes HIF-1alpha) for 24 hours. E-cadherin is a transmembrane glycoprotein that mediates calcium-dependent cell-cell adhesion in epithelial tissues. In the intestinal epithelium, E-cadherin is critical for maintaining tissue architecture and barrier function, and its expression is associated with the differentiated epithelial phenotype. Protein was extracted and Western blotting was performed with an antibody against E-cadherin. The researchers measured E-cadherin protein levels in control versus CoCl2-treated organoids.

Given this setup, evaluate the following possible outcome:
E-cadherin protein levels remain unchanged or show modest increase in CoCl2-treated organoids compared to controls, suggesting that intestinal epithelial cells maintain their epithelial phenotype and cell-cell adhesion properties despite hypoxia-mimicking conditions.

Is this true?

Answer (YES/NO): NO